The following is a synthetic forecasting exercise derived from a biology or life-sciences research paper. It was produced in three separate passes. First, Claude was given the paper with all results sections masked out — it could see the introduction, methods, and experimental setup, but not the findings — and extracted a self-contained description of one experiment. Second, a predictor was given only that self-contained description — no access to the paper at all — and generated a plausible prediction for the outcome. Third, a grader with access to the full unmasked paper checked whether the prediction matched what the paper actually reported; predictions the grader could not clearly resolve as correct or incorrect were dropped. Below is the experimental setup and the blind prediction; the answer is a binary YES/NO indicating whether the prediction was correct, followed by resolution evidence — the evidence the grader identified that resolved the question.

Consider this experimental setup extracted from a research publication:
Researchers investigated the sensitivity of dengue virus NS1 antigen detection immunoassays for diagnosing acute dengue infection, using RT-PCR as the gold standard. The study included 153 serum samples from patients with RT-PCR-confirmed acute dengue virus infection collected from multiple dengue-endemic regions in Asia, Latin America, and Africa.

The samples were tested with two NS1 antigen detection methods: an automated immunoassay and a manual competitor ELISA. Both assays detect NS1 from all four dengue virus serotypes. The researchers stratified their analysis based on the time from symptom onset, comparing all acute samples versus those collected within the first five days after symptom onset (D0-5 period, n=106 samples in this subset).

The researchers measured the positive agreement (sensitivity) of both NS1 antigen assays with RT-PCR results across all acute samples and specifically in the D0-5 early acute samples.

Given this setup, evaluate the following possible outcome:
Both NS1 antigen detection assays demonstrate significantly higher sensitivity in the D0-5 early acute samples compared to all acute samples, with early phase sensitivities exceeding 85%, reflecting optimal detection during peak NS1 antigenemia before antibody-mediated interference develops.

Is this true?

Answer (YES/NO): NO